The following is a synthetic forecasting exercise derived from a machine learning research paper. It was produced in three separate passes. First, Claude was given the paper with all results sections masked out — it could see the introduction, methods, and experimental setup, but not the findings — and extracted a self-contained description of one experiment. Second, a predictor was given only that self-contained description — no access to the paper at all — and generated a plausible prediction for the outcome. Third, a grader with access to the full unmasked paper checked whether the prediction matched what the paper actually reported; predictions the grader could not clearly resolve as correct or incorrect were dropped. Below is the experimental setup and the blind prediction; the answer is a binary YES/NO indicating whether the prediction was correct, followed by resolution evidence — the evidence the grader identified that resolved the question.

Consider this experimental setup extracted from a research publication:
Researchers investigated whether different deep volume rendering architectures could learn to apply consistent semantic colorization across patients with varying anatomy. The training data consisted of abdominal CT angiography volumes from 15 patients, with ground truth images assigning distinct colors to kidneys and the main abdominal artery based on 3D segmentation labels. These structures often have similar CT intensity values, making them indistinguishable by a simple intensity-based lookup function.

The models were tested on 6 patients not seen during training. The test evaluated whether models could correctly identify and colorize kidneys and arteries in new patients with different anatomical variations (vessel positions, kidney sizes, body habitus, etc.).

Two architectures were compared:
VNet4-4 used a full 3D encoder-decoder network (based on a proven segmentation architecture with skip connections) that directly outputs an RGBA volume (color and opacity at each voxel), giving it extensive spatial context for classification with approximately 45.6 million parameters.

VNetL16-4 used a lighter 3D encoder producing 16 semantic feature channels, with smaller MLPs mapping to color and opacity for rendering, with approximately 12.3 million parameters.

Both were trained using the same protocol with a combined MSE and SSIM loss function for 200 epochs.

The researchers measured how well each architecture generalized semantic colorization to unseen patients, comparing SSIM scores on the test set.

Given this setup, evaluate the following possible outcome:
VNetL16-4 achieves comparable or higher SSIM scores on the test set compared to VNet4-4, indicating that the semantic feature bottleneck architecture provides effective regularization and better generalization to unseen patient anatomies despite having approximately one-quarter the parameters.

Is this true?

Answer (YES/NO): NO